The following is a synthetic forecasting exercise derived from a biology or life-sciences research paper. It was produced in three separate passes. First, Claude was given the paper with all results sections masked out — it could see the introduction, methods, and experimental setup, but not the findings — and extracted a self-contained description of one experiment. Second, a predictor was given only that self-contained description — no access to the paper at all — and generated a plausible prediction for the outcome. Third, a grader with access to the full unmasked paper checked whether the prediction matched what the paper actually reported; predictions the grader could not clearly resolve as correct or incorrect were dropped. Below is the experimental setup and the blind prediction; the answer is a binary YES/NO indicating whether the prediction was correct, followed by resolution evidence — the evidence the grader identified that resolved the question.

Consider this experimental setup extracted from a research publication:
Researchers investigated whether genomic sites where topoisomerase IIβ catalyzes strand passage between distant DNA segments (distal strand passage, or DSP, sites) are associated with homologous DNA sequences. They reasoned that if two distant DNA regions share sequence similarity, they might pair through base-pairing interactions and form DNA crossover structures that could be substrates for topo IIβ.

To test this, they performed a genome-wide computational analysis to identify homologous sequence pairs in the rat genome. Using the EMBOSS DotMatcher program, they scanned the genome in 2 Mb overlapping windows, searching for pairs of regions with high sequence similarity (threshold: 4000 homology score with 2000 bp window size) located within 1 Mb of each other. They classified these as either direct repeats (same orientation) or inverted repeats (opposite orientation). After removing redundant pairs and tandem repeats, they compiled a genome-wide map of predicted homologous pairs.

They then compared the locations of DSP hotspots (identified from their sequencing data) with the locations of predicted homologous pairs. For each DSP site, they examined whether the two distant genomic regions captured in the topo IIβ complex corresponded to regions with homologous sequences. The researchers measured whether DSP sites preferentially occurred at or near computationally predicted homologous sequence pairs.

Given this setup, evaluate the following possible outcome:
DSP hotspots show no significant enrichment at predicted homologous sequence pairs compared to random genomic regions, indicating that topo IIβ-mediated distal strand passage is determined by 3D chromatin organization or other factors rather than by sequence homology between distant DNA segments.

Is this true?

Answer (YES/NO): NO